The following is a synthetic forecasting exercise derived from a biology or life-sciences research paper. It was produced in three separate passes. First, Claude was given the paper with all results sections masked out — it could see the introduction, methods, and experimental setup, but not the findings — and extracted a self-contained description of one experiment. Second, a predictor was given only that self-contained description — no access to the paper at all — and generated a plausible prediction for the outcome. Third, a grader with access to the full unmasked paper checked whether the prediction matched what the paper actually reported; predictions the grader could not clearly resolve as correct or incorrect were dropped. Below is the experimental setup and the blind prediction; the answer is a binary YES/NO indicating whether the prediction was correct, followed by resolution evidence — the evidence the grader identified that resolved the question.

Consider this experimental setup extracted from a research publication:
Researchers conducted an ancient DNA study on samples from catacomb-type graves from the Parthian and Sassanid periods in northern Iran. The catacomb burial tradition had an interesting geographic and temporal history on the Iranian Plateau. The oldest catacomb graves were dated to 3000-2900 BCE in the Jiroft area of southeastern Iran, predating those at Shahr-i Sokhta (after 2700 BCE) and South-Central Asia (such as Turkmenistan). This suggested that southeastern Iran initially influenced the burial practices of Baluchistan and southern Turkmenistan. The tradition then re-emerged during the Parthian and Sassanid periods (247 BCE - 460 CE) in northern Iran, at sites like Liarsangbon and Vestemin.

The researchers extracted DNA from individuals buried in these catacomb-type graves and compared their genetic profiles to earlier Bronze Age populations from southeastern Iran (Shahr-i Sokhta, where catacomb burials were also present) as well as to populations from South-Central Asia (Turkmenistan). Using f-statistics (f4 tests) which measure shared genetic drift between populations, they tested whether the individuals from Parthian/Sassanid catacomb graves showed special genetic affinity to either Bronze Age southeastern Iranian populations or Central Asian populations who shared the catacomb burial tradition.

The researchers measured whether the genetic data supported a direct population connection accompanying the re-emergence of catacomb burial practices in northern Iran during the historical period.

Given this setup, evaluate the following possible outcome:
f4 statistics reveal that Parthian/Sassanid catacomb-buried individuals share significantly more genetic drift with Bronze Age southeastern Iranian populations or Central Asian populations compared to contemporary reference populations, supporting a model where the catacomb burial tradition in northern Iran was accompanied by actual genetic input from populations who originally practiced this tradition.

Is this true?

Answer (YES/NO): NO